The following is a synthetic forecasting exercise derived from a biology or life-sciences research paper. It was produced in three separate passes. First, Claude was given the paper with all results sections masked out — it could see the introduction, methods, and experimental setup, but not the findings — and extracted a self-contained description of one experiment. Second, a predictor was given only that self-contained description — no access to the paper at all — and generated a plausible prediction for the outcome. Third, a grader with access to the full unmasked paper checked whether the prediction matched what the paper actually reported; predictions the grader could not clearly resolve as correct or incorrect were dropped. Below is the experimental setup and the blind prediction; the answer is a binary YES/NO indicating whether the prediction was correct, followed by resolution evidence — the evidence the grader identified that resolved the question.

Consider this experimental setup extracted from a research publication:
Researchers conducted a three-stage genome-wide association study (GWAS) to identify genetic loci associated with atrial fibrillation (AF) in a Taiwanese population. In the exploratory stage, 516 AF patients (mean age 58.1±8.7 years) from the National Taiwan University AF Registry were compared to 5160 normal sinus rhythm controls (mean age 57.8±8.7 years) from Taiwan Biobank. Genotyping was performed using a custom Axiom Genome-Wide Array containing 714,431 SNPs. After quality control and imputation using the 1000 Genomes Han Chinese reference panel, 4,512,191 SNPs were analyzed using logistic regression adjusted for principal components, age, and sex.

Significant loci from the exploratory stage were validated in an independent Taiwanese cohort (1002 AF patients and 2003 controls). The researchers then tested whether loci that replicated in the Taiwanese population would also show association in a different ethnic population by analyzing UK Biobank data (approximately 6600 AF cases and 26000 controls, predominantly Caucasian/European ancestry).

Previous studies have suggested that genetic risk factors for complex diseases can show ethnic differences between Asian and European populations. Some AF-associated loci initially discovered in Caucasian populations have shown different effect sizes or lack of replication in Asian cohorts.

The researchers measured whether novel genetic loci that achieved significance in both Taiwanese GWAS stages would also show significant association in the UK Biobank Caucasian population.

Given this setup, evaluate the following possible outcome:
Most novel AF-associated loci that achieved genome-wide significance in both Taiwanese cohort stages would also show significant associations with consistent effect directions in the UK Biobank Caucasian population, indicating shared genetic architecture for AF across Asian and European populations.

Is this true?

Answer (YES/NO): YES